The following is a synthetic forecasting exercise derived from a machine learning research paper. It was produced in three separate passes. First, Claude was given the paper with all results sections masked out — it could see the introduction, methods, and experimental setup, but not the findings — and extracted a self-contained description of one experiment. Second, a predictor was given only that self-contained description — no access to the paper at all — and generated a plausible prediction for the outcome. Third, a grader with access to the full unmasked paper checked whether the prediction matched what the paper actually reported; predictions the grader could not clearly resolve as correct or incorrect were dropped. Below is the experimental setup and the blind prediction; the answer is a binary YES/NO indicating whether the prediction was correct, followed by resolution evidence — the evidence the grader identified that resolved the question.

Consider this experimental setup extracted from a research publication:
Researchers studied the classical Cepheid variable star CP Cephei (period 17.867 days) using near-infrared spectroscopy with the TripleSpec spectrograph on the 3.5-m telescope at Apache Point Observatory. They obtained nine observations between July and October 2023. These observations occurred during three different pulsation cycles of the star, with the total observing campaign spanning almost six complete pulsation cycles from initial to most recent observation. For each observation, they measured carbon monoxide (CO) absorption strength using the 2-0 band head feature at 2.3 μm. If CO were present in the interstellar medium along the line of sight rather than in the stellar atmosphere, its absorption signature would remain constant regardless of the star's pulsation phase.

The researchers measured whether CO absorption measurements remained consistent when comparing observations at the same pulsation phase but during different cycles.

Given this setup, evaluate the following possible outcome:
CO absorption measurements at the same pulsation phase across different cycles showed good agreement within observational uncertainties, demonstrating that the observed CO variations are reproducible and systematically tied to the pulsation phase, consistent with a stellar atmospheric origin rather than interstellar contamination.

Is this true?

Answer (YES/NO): YES